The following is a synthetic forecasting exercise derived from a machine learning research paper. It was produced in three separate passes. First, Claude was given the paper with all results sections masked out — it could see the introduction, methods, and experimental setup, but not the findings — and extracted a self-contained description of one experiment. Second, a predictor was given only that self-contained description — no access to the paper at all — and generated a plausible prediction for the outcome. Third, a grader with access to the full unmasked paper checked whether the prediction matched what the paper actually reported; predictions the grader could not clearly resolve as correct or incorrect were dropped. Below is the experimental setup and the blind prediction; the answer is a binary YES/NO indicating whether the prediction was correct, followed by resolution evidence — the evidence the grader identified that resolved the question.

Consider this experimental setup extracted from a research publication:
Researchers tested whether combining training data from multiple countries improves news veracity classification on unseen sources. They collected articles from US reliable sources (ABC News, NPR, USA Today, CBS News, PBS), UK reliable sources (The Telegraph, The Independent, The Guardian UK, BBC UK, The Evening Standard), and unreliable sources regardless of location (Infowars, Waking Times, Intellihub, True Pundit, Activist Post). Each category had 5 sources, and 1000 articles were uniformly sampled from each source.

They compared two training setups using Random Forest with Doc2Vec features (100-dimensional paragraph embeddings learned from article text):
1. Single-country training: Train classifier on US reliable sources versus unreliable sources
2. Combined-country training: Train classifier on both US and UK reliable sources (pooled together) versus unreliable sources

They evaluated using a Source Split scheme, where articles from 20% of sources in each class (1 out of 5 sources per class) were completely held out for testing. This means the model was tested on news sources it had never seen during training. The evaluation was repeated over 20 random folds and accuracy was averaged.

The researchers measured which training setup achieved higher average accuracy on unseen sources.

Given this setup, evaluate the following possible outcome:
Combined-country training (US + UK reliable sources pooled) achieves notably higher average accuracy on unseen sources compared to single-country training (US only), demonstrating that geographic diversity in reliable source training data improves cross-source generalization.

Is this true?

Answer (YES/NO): NO